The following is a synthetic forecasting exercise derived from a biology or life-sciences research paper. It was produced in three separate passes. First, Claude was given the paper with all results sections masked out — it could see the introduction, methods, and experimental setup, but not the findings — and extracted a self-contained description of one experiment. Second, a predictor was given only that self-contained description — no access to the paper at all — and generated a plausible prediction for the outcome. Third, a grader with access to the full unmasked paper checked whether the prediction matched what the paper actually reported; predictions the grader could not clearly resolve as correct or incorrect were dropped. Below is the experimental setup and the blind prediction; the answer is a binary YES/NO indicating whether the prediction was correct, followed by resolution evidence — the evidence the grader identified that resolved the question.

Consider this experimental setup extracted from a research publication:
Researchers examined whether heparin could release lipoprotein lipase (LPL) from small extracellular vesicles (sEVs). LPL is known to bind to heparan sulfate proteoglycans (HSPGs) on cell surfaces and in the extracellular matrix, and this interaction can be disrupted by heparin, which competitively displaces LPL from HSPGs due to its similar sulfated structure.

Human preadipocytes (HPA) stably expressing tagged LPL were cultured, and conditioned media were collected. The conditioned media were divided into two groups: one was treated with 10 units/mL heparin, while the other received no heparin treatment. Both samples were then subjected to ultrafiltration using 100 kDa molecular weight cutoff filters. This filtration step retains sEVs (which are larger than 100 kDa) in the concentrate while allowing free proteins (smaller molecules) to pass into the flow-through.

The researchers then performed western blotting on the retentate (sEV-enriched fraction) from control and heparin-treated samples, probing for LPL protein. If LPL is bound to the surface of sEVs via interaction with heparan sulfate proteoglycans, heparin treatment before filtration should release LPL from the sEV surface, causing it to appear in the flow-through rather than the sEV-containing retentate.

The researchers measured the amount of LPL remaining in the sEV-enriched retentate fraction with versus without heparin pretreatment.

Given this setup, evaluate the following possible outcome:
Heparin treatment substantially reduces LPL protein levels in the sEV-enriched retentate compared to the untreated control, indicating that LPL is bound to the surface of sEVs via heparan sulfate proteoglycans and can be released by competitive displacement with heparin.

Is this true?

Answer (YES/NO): YES